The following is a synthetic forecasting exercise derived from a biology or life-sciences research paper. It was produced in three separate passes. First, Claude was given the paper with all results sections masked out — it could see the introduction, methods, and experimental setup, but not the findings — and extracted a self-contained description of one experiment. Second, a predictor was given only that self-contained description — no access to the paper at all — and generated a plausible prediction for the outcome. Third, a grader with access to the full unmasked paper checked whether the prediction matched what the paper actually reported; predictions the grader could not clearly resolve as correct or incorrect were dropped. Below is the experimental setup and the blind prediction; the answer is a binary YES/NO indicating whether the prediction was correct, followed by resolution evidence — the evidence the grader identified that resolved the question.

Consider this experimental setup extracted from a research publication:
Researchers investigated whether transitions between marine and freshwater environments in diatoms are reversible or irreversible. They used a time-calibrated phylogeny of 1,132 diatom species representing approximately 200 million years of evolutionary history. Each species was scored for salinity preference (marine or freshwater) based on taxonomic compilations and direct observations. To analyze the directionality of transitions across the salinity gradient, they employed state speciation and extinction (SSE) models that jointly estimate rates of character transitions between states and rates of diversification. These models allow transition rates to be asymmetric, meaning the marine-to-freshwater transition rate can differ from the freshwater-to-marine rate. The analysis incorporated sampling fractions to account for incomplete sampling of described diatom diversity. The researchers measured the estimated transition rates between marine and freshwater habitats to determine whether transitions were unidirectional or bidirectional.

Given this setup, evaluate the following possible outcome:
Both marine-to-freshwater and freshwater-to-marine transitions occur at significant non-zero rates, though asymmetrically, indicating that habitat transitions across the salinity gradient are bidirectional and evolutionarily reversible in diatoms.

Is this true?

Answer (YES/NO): YES